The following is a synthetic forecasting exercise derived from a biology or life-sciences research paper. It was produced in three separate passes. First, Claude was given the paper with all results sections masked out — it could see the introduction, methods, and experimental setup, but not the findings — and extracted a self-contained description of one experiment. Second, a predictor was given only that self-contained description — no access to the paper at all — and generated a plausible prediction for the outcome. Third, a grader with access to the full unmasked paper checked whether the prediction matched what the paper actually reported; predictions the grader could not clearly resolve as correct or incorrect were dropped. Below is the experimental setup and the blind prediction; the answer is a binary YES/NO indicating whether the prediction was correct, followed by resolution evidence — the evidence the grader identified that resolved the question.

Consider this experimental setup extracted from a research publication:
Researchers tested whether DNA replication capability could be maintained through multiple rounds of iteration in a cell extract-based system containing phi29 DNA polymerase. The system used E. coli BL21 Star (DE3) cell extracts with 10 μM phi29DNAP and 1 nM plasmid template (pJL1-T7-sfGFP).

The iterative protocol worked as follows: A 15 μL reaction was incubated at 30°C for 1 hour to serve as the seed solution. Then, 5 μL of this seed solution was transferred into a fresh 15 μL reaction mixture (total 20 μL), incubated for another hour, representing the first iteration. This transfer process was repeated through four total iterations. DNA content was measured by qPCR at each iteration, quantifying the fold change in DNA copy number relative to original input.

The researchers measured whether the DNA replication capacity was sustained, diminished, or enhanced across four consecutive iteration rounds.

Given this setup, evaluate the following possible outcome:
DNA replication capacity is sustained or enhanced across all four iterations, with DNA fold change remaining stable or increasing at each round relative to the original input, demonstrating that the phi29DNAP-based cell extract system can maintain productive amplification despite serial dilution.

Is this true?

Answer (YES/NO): YES